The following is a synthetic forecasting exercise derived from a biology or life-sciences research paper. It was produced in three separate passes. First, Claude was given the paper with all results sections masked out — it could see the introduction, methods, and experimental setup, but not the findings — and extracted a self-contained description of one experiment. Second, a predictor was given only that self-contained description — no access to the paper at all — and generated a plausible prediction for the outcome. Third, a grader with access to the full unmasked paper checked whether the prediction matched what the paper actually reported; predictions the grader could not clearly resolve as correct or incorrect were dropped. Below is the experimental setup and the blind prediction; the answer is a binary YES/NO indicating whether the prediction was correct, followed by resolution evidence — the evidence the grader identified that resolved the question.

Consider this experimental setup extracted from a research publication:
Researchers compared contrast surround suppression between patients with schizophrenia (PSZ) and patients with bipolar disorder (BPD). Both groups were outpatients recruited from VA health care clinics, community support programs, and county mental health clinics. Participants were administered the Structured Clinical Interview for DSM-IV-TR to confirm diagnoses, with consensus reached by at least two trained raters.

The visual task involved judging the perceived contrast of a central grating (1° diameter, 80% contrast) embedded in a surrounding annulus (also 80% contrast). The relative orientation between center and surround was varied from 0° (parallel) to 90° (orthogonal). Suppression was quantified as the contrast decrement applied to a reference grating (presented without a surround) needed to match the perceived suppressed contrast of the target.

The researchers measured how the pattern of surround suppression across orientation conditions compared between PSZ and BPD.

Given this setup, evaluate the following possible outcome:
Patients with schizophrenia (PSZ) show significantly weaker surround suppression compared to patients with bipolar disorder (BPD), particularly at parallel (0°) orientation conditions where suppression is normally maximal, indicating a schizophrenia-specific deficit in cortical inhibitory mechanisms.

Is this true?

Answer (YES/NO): NO